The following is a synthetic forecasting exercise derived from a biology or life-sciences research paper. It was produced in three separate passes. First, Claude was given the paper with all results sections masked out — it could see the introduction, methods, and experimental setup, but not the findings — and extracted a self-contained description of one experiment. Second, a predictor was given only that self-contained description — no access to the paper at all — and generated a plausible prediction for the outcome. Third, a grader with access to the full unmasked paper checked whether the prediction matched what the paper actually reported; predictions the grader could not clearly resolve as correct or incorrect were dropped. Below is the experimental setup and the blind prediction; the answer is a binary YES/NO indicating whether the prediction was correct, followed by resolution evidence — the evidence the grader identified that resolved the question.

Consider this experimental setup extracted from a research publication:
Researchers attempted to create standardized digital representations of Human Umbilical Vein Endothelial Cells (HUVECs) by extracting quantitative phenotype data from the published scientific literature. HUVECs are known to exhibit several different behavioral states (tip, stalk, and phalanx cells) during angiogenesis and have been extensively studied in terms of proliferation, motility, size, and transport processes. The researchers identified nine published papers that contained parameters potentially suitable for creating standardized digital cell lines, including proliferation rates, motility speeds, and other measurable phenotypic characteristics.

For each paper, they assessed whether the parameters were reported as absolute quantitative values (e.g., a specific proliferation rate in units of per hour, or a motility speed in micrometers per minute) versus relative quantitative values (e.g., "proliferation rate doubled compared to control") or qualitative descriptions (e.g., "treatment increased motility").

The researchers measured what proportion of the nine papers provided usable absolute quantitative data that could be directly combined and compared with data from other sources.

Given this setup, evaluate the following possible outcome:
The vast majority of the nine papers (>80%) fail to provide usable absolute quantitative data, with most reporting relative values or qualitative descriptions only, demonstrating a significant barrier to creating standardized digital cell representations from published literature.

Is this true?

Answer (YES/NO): YES